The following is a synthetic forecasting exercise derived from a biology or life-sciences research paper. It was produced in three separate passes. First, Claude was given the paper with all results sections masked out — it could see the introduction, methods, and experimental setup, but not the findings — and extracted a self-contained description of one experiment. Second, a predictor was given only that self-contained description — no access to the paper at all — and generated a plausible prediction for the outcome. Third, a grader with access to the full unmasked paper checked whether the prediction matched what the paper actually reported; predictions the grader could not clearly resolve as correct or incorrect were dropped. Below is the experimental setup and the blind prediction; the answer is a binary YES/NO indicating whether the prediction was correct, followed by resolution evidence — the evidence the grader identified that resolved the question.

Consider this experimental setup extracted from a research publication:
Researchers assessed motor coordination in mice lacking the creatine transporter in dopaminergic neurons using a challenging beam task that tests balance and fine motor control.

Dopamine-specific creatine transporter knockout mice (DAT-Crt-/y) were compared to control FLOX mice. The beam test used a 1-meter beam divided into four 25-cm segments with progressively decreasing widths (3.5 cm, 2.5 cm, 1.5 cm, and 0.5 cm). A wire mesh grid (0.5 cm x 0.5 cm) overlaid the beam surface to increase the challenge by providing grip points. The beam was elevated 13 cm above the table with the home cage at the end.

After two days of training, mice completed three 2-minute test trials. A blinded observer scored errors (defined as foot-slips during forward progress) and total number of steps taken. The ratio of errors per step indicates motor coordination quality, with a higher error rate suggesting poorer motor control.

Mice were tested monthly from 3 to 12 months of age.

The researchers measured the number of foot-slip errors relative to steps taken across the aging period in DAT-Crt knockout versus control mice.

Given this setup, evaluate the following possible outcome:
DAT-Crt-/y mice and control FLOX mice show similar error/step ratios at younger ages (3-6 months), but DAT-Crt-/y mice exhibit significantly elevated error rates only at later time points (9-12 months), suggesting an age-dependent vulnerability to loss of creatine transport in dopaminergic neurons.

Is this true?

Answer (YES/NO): NO